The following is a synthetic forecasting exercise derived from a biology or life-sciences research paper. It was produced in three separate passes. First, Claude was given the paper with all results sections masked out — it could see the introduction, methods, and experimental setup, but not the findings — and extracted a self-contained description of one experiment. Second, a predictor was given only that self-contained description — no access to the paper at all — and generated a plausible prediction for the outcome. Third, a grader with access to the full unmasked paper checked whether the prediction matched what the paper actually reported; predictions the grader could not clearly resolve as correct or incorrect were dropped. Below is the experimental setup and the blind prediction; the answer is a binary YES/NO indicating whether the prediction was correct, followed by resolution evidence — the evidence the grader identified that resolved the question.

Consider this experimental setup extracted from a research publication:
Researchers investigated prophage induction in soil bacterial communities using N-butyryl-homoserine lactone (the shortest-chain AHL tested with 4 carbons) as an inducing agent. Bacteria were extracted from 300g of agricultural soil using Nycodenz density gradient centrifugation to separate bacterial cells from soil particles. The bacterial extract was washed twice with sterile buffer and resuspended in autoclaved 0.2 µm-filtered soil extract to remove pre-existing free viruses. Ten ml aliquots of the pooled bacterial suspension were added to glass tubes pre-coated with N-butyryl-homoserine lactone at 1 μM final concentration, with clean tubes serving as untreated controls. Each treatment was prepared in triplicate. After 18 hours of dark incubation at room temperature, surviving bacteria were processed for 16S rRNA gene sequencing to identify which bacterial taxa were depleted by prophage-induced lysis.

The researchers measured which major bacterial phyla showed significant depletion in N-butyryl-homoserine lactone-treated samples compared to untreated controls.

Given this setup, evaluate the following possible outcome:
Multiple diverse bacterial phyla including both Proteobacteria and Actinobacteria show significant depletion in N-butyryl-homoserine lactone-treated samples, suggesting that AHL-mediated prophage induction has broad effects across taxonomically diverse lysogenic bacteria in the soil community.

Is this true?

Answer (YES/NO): YES